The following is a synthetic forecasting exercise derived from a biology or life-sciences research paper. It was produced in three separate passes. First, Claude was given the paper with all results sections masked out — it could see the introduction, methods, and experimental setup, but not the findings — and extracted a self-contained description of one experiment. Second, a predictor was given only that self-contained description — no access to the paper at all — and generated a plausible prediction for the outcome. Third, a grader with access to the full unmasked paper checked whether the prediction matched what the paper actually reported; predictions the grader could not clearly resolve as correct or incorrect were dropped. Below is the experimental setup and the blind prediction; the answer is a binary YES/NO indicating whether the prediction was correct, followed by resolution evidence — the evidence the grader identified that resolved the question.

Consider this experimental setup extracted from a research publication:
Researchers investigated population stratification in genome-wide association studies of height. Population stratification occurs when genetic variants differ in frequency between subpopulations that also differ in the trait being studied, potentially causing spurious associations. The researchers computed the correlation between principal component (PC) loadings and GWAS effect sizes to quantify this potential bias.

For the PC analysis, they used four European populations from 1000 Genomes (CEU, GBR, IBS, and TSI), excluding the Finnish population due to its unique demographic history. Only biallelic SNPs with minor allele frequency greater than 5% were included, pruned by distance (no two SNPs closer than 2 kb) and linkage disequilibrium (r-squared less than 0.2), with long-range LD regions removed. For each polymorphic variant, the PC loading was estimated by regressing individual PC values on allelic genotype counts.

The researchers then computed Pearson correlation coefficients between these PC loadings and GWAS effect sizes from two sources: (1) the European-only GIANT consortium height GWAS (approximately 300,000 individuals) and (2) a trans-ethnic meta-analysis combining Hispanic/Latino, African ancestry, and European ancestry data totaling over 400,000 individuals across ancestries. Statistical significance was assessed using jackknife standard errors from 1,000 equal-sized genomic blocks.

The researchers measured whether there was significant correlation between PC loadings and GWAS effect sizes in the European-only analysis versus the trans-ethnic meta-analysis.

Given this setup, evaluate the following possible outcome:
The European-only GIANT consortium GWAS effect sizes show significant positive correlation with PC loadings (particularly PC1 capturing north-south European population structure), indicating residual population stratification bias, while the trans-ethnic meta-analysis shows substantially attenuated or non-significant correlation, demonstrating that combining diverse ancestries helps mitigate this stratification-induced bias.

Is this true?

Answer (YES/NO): NO